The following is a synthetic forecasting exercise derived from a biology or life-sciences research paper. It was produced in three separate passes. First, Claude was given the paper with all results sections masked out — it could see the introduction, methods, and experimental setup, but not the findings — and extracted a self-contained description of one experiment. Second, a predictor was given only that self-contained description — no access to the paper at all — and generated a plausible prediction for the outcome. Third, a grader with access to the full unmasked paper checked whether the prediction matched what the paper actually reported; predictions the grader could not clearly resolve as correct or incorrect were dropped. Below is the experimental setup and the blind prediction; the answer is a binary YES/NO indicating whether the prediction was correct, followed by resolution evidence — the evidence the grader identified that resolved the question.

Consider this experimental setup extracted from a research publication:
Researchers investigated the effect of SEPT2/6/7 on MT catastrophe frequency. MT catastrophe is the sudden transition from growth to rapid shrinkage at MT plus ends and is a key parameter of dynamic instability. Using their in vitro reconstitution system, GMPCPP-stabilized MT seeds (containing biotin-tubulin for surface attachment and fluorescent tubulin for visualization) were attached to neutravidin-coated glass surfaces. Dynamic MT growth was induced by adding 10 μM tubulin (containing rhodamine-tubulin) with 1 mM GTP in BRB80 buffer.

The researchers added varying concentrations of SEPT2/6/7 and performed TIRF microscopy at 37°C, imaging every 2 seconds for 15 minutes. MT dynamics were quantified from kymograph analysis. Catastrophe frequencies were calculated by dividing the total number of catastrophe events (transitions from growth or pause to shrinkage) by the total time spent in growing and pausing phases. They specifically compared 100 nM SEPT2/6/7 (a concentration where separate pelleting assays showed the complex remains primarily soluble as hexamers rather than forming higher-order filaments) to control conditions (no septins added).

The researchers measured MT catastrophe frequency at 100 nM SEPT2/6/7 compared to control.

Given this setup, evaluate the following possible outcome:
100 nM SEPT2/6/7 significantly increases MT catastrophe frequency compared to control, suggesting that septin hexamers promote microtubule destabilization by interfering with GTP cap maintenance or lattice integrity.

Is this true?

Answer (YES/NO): NO